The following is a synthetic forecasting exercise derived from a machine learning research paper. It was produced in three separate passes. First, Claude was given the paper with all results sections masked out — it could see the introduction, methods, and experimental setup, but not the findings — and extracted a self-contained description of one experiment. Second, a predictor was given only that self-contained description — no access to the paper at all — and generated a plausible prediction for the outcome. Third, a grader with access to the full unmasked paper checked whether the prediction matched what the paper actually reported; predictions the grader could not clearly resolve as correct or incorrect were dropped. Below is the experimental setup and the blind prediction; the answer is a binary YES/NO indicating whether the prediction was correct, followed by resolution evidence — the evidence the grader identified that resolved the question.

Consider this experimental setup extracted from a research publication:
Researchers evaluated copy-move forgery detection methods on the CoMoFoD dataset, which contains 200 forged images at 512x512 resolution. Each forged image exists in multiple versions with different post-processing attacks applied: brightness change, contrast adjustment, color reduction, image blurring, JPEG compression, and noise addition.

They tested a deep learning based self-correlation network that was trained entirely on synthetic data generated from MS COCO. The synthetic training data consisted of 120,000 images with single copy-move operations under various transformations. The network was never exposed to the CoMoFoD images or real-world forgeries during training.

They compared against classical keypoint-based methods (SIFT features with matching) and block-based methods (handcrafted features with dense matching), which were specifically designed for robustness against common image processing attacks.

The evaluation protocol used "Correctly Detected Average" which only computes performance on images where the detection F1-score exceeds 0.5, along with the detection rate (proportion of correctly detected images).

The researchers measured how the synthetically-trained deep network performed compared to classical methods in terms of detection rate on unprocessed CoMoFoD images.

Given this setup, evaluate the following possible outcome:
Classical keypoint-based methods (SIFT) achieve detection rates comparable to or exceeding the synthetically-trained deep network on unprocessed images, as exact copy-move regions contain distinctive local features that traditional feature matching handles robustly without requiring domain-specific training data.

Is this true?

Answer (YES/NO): YES